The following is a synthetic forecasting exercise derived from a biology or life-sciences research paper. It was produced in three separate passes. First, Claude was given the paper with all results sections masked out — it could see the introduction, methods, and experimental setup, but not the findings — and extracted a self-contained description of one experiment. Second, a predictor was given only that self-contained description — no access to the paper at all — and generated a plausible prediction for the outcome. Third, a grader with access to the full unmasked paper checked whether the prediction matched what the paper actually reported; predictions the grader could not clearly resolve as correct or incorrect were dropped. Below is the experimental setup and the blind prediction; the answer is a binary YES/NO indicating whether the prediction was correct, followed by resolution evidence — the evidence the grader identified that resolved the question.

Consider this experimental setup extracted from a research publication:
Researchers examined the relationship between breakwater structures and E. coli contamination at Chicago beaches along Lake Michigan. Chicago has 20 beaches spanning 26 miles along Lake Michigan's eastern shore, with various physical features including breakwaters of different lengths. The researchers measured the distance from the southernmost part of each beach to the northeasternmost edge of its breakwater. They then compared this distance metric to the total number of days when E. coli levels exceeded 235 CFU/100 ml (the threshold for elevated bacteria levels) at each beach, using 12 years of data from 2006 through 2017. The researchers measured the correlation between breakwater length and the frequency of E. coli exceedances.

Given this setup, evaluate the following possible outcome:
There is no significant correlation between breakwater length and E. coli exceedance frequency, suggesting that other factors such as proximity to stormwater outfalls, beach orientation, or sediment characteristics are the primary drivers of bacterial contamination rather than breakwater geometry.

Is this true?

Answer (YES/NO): NO